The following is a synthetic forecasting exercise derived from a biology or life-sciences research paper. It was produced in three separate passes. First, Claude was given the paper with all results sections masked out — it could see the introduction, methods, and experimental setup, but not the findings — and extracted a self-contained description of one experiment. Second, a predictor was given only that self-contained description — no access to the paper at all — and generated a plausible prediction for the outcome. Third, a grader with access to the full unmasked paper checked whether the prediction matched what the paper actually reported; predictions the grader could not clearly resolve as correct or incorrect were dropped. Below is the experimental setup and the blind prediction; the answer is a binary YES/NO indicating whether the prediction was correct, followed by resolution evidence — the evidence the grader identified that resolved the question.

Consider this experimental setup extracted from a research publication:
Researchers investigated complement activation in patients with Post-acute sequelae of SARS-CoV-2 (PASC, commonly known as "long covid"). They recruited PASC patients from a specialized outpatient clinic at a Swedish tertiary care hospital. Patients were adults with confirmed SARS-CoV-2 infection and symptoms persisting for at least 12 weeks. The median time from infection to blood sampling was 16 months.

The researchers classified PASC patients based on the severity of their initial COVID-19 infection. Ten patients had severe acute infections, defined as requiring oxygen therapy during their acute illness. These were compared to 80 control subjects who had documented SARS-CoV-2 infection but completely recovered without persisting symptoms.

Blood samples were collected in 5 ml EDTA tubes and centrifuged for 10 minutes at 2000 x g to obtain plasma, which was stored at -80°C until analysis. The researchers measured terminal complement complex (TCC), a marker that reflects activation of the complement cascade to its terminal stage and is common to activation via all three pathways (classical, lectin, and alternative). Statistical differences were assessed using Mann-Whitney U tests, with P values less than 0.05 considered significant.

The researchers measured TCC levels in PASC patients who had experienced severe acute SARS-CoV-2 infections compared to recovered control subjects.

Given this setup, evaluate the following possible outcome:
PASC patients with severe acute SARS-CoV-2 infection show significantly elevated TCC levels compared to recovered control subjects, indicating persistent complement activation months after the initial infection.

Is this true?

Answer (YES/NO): YES